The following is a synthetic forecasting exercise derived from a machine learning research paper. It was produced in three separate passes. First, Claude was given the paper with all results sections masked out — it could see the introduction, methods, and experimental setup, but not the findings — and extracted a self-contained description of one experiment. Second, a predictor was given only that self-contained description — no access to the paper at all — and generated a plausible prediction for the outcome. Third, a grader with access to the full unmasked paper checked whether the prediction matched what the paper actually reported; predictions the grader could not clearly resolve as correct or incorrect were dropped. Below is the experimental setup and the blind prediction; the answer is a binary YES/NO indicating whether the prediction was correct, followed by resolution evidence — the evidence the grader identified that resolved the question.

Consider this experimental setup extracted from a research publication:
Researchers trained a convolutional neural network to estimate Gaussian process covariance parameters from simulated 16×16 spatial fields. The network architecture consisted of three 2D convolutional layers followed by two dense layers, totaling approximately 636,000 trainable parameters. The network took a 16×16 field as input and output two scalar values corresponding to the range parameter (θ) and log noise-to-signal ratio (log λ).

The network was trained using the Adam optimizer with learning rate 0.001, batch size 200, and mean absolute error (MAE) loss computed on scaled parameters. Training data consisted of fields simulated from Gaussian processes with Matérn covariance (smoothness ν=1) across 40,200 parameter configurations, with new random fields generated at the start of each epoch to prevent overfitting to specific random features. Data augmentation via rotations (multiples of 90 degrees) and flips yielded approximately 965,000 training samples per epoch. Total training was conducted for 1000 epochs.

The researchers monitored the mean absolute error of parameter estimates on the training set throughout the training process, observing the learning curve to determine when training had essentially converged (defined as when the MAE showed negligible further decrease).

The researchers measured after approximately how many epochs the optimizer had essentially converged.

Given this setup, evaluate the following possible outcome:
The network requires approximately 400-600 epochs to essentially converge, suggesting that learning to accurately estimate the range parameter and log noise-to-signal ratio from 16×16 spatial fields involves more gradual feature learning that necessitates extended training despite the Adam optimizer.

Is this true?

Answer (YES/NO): NO